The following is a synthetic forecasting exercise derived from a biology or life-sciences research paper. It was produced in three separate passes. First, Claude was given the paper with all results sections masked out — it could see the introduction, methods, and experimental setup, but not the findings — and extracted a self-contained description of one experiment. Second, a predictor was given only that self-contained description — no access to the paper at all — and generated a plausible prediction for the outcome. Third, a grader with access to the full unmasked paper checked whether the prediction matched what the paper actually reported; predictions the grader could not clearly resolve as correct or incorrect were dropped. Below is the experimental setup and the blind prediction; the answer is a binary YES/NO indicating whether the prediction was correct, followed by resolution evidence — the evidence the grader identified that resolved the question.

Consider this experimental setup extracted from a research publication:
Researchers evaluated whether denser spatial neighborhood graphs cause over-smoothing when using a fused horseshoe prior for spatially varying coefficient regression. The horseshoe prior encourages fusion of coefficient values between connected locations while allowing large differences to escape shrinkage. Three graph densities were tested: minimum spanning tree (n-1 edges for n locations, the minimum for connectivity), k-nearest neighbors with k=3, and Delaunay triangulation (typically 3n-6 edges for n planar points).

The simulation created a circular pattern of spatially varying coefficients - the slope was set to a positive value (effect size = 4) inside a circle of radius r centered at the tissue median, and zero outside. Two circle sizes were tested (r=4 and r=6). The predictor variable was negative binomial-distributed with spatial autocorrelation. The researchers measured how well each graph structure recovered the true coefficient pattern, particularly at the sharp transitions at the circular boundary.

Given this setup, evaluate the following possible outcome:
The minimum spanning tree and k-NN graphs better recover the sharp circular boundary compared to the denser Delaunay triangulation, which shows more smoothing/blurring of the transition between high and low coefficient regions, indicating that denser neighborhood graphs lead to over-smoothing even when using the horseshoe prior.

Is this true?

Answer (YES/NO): NO